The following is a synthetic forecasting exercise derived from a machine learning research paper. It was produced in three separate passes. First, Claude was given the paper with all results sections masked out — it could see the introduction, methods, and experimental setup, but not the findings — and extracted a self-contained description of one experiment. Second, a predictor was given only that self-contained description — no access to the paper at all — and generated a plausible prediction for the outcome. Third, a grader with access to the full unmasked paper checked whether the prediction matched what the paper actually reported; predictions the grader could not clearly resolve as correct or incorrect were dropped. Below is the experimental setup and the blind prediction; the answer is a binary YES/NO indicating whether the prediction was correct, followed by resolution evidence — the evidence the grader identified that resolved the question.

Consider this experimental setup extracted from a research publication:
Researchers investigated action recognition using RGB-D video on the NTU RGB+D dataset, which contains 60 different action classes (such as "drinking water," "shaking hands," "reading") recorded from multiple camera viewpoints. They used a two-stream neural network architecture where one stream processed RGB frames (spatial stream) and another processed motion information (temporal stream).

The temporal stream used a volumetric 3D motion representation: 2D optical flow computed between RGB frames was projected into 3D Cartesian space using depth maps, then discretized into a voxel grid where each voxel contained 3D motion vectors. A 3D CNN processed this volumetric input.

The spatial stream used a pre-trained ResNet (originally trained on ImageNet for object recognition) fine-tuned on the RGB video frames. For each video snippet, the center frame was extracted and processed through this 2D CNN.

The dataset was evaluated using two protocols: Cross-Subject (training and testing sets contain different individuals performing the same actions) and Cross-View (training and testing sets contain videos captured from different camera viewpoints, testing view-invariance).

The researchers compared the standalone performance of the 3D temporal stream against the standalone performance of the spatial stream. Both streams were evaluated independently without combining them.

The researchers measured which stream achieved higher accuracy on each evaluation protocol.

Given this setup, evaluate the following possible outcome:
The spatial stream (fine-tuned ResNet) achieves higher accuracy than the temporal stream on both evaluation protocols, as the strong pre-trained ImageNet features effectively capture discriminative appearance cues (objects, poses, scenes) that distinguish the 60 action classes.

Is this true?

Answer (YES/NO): NO